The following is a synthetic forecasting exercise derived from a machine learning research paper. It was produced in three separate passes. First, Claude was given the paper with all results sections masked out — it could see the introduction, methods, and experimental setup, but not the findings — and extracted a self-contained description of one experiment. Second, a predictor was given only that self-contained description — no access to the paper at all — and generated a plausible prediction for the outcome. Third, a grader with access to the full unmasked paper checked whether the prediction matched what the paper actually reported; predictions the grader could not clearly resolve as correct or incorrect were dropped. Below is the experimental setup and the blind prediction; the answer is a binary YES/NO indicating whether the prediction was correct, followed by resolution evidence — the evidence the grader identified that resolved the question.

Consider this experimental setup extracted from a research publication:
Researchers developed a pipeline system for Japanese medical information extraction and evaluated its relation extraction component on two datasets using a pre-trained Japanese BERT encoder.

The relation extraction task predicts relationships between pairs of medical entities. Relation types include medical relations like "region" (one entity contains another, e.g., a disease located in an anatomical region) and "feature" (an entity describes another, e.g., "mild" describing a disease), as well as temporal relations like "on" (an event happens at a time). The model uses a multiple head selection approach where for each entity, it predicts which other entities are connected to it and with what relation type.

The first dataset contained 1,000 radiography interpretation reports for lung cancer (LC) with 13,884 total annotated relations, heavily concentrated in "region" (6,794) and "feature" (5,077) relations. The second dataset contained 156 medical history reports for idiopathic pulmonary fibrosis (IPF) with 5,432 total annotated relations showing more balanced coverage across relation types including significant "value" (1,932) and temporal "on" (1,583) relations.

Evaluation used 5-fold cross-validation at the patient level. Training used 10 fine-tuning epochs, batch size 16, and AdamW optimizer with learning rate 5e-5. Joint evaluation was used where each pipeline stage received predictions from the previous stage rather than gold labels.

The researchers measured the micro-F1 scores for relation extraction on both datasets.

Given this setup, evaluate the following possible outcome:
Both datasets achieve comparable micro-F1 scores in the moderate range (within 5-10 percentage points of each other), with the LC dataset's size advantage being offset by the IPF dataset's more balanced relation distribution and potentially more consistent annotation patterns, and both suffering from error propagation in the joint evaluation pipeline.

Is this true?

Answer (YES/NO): NO